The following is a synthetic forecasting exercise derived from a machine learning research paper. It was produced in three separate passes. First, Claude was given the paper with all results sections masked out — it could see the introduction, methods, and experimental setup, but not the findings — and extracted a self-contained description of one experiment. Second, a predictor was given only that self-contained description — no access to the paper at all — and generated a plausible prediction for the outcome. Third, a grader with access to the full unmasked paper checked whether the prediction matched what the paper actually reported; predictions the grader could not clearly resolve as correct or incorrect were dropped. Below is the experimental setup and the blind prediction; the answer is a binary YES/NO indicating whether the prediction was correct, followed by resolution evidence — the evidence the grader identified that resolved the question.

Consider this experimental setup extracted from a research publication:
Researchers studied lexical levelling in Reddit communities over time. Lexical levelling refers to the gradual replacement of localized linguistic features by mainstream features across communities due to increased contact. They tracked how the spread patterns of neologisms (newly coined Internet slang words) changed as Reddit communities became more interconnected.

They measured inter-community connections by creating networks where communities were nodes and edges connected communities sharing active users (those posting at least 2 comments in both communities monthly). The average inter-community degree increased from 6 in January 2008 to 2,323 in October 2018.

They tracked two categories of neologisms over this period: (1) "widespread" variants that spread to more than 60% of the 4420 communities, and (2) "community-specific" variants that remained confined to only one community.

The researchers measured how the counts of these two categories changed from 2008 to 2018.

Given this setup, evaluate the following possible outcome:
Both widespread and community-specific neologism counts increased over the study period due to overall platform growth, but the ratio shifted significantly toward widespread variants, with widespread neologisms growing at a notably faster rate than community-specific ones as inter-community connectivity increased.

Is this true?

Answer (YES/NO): NO